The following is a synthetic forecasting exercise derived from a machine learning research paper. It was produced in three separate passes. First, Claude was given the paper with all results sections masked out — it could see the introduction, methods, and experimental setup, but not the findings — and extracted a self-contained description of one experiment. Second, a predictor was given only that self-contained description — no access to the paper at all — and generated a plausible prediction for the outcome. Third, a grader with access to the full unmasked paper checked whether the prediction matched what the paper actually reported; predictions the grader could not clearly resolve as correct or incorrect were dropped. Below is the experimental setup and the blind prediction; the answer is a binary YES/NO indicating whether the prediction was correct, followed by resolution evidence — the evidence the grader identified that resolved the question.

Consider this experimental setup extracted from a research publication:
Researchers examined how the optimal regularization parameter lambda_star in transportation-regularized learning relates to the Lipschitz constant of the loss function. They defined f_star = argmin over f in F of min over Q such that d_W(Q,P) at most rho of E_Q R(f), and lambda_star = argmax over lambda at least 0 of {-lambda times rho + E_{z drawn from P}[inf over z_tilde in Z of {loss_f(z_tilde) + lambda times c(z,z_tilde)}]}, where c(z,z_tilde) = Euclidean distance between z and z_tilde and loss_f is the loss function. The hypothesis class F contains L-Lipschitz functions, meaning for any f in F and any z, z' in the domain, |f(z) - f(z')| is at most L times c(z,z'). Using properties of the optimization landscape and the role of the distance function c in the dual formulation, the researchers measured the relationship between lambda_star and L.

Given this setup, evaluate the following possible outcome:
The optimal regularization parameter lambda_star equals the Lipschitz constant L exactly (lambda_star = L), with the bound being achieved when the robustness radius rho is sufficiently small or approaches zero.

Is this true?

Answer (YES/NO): NO